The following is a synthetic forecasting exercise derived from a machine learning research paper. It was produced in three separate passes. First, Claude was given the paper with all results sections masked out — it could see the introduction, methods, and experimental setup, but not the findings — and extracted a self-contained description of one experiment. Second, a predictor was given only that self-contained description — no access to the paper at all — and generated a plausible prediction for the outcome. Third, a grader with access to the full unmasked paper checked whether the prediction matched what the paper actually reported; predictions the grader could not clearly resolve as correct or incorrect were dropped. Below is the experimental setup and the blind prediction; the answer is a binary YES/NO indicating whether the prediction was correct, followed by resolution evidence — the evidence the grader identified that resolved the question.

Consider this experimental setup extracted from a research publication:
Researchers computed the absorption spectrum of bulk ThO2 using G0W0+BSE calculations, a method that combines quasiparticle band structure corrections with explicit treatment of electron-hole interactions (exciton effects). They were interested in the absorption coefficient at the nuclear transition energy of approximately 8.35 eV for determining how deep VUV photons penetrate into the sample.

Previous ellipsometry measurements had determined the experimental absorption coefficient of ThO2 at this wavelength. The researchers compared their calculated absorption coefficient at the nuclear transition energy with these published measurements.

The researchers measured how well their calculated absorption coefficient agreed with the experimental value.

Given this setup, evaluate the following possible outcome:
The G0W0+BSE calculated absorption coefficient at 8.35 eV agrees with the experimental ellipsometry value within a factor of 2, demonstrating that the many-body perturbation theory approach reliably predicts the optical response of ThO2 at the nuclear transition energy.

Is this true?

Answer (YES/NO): YES